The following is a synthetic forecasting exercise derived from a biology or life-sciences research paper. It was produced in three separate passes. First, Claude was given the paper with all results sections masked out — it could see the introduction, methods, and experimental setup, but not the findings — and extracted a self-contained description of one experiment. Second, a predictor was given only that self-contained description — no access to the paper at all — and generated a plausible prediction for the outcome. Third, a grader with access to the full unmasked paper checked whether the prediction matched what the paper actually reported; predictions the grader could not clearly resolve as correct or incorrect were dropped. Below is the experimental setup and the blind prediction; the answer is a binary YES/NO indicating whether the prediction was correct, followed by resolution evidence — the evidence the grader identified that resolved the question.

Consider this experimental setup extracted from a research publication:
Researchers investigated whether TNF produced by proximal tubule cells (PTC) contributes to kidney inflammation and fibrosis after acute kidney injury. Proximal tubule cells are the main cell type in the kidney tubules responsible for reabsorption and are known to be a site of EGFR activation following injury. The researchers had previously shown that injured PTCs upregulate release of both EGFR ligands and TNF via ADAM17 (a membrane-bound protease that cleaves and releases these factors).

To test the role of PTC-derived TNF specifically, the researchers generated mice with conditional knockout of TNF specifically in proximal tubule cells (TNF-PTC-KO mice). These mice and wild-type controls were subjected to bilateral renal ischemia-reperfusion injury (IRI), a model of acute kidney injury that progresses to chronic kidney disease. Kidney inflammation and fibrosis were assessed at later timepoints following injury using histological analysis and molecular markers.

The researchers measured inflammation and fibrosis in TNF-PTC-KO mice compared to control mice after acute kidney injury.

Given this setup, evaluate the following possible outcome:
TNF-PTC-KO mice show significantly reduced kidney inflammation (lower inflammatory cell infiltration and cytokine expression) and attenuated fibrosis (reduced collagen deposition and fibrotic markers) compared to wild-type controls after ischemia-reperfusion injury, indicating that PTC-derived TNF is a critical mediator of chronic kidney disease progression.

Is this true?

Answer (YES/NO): NO